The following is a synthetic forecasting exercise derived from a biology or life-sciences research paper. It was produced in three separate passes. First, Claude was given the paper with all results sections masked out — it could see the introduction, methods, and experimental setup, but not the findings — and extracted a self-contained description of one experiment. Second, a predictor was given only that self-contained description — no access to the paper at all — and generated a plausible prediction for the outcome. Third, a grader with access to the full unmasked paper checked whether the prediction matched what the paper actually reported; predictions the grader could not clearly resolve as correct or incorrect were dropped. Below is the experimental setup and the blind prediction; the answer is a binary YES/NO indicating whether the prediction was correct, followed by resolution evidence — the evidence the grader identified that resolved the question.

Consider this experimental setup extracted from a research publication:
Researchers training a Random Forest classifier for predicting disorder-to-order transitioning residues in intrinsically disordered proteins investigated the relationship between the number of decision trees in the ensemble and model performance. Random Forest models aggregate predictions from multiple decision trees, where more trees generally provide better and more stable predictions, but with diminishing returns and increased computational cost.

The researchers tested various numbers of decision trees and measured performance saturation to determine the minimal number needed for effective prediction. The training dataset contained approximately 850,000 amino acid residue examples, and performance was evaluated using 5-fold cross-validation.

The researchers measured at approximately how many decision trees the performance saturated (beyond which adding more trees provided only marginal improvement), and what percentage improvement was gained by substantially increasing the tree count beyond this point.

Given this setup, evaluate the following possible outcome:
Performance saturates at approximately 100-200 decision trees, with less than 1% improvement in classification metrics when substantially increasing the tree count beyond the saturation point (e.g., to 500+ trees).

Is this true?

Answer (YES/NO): NO